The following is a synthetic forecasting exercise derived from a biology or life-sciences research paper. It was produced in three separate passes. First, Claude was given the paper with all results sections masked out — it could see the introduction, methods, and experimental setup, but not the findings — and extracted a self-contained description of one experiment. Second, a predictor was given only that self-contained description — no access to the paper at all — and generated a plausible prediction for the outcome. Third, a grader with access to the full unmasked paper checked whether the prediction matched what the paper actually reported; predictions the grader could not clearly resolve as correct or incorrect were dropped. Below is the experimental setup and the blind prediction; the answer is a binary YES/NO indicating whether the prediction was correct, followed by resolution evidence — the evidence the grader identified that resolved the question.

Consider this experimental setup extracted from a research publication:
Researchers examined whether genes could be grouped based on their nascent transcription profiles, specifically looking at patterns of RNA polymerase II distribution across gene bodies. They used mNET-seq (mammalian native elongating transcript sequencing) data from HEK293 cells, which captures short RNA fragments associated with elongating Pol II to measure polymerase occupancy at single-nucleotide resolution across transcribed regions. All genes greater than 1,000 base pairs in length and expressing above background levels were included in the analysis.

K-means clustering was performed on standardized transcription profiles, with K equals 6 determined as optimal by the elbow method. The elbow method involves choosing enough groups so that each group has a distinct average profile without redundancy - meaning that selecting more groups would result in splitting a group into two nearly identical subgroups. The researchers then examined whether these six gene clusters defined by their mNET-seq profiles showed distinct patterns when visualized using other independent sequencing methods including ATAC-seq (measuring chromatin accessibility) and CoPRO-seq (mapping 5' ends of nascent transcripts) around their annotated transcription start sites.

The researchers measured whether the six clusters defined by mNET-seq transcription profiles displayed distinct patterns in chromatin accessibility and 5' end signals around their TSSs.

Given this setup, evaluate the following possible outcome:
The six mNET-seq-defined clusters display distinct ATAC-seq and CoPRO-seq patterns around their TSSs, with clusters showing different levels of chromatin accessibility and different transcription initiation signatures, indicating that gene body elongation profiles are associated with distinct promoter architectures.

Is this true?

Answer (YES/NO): YES